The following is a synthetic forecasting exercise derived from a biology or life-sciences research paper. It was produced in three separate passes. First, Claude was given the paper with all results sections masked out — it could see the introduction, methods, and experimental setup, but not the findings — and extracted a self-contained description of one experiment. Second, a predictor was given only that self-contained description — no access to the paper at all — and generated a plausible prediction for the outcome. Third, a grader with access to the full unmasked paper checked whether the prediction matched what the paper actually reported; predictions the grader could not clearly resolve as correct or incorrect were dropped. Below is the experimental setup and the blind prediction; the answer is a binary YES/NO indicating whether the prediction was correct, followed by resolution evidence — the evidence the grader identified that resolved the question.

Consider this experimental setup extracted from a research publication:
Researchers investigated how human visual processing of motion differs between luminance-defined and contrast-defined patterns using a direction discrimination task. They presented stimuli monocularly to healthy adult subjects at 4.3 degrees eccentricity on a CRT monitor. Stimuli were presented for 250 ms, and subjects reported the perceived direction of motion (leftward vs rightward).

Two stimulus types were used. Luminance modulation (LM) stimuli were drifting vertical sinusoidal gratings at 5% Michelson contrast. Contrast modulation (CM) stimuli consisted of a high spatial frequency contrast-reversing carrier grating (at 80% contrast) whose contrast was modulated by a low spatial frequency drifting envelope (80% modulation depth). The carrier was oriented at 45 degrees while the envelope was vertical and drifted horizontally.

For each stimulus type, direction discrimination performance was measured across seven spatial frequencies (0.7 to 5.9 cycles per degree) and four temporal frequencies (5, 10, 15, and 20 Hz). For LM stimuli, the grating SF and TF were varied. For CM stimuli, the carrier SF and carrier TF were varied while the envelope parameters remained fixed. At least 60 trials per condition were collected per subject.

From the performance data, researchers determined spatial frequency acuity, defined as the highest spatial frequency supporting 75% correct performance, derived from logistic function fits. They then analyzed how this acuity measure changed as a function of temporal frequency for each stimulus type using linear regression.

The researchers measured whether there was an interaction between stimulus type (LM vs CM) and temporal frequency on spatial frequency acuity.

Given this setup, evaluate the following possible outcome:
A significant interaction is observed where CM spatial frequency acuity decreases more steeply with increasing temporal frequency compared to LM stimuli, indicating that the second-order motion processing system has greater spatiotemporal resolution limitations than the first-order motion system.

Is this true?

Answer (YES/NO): NO